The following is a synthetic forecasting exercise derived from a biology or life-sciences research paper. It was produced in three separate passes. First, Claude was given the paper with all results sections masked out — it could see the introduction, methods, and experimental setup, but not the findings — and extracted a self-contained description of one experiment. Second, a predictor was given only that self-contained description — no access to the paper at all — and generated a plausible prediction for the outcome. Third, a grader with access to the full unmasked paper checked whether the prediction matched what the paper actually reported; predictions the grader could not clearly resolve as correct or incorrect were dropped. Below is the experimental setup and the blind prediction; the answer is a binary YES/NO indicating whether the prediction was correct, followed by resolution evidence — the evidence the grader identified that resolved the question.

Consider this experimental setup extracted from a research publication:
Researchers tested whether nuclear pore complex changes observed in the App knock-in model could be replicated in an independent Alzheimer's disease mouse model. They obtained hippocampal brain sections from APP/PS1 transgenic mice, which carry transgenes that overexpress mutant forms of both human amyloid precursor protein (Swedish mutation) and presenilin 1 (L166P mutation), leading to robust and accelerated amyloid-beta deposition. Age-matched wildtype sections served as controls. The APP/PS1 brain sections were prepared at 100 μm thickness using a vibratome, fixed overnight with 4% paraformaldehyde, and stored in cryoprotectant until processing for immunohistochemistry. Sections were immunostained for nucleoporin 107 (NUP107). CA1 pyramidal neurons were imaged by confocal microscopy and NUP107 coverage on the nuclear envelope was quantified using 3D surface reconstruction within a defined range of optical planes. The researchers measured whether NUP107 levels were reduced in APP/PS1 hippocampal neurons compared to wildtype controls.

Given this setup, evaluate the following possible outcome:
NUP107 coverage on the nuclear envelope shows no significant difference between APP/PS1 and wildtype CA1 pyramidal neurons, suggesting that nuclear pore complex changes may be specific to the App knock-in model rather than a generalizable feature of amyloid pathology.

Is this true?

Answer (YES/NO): NO